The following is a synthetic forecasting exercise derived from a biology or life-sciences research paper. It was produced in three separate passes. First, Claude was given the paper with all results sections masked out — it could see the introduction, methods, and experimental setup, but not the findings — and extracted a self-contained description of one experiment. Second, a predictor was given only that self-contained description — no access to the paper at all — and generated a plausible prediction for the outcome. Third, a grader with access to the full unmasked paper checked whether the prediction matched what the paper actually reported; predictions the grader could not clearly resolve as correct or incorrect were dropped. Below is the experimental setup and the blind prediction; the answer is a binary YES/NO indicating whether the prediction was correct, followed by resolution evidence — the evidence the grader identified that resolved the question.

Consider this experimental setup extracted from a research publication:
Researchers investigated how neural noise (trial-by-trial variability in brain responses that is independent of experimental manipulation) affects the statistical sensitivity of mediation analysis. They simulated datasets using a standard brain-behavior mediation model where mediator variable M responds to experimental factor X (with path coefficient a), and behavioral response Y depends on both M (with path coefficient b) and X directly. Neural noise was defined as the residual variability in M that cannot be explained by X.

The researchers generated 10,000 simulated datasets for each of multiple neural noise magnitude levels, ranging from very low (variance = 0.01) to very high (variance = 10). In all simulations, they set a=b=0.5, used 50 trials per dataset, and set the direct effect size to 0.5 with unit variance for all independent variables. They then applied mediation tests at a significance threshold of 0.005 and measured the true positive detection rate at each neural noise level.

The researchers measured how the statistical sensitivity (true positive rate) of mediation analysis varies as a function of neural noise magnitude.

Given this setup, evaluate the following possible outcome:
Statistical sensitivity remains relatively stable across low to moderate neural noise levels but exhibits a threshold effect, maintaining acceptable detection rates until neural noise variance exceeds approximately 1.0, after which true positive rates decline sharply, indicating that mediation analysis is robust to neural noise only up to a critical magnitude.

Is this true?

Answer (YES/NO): NO